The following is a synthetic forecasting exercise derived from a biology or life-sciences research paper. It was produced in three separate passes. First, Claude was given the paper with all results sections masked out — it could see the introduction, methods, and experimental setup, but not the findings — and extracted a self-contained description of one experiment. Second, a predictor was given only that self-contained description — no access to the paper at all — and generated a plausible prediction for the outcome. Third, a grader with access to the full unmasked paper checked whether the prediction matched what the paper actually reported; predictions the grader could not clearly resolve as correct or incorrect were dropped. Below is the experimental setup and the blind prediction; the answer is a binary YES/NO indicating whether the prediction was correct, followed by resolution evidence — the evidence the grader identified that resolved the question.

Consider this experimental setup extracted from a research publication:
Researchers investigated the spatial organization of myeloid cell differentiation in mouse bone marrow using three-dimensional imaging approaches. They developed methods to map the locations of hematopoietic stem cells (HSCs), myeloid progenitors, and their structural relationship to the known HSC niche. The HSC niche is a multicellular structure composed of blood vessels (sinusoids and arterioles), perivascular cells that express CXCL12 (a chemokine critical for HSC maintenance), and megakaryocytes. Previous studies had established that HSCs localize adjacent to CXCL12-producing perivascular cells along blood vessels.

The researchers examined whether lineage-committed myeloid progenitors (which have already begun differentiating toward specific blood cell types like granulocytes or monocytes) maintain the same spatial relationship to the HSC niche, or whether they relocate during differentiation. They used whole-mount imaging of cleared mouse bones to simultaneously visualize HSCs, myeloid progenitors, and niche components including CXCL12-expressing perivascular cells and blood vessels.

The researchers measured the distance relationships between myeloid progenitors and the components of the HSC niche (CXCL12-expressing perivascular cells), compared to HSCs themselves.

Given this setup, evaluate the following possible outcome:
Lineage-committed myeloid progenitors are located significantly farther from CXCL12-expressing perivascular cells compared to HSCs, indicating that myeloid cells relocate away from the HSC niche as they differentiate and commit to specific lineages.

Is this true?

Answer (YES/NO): NO